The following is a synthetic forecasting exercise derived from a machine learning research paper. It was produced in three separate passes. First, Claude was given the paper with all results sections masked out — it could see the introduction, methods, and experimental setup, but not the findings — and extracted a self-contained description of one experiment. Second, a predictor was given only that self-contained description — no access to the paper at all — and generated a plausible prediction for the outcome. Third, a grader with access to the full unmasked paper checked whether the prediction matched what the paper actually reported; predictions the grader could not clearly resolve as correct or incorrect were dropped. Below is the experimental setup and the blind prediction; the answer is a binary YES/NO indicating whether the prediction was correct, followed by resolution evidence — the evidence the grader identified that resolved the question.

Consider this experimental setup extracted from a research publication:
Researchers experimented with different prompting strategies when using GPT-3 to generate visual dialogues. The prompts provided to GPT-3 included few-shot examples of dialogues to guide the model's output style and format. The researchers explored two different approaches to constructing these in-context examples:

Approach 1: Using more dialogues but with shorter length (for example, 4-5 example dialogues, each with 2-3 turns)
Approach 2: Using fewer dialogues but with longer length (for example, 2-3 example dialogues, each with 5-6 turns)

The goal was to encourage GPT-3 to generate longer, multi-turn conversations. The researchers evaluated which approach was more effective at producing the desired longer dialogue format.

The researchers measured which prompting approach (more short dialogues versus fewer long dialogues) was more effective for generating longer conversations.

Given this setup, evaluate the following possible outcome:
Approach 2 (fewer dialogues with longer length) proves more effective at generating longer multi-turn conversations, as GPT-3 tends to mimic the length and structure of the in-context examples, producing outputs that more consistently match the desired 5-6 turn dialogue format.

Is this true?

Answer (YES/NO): YES